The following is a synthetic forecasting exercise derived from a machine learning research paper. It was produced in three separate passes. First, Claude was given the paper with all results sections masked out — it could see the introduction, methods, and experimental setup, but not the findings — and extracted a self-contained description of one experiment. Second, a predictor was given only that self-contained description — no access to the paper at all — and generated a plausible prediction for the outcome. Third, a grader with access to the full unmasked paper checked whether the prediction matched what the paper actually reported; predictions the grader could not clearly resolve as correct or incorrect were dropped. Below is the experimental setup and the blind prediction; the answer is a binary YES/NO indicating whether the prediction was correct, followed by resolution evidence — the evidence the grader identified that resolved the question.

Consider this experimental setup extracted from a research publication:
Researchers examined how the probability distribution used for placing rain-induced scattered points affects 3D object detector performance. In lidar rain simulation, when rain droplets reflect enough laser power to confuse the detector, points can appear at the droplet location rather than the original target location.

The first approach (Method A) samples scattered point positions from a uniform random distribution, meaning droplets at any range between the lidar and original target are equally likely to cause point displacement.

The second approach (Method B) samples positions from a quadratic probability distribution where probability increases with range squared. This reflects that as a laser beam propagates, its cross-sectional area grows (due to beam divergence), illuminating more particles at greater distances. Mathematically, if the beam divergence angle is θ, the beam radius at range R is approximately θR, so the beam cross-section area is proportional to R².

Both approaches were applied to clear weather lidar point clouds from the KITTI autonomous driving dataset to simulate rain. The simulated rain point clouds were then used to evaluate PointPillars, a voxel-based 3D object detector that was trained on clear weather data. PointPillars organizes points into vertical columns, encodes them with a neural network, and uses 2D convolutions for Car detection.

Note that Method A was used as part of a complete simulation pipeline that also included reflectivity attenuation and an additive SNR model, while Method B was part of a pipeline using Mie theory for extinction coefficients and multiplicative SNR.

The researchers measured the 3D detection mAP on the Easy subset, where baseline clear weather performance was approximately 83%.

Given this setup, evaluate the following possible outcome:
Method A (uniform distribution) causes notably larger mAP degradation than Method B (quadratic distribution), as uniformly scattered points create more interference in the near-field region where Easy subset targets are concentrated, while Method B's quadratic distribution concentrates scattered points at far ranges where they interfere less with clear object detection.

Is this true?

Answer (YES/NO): NO